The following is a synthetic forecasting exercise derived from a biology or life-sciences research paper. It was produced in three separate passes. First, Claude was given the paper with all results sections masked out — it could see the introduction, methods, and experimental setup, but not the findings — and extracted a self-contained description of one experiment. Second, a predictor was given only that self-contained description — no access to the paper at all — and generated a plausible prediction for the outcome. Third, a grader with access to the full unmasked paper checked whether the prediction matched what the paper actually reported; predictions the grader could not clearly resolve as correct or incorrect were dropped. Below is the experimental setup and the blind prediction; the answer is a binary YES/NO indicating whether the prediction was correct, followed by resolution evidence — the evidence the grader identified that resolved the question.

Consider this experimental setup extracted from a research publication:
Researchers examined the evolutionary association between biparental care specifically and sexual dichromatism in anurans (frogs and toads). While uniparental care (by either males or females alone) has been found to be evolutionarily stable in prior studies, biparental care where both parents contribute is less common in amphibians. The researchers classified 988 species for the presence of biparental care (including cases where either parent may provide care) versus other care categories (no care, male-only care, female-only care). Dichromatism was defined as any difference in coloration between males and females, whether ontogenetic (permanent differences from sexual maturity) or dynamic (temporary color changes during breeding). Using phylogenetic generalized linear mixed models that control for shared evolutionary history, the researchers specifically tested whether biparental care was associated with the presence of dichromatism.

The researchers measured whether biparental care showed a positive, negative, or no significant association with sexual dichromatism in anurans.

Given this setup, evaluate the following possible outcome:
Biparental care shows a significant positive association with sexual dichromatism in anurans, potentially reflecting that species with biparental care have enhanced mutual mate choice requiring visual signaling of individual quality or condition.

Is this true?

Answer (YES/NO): NO